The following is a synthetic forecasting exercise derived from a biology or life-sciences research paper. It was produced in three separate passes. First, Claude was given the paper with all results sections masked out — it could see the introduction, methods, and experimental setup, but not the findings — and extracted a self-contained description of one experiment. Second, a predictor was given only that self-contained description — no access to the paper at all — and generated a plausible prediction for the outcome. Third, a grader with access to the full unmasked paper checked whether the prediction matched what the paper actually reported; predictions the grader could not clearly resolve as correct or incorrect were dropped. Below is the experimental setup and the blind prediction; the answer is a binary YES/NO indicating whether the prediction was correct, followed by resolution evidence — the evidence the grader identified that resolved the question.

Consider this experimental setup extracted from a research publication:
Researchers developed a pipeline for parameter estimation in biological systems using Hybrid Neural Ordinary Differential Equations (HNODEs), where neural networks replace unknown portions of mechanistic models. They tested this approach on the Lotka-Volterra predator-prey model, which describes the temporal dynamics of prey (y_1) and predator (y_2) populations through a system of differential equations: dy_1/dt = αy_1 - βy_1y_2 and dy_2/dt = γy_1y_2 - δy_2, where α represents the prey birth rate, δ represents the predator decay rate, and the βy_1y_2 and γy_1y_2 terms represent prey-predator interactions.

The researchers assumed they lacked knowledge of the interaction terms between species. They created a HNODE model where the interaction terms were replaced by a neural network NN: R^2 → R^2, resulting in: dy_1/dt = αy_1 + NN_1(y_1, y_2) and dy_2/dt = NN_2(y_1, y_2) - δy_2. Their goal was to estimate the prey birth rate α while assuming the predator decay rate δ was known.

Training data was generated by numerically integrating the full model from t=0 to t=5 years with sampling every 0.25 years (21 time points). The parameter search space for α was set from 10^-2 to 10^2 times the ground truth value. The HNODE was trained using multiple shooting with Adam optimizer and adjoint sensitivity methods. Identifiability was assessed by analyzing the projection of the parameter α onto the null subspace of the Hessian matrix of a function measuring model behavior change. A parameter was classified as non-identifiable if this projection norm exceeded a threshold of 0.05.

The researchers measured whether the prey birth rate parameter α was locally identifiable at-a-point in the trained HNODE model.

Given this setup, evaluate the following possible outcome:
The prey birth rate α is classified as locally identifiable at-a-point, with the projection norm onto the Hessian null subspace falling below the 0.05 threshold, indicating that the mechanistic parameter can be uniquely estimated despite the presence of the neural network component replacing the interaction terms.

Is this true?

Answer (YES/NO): NO